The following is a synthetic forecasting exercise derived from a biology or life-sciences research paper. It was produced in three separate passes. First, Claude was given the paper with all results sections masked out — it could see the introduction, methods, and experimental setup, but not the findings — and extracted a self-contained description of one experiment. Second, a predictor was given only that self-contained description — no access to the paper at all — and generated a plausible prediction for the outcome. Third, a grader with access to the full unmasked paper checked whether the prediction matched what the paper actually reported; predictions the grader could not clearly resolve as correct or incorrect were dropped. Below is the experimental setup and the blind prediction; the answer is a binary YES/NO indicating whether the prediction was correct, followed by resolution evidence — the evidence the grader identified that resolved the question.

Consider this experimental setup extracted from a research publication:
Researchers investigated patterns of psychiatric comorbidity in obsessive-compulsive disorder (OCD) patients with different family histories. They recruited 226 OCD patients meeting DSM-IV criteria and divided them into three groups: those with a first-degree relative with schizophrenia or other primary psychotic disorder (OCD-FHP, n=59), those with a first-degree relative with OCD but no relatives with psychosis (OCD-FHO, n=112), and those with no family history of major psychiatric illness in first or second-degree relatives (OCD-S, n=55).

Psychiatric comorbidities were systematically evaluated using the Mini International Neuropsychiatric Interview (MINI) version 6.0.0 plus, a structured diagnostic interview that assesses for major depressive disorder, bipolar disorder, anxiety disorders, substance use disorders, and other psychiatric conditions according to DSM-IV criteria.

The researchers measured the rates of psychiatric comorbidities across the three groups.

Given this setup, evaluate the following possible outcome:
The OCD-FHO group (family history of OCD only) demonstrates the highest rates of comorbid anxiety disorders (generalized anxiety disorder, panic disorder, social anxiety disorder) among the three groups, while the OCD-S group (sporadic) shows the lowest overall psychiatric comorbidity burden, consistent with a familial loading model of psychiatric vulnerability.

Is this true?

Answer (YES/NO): NO